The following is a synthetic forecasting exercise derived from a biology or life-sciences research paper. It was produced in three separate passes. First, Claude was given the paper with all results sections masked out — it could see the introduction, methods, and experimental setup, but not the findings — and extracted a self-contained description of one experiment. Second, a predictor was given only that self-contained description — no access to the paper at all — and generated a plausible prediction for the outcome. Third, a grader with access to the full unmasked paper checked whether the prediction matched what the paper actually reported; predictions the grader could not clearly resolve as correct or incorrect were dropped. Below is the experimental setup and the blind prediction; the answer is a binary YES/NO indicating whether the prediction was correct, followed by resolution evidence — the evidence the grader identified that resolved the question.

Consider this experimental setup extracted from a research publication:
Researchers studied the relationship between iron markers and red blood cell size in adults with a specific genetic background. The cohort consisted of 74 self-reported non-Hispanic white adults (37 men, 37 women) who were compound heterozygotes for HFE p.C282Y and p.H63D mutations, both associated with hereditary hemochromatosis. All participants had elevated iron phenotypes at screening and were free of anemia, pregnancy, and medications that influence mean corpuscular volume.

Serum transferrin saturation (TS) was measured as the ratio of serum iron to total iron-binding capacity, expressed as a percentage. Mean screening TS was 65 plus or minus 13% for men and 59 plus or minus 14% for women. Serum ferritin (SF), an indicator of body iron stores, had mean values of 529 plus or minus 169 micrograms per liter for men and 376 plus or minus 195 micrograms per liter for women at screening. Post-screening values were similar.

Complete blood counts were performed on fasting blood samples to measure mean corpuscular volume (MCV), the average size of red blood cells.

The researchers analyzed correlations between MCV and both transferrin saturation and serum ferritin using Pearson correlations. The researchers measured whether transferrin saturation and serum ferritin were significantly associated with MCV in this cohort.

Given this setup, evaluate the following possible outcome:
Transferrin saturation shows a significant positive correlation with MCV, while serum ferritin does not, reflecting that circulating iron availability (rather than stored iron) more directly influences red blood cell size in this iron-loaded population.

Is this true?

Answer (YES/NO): NO